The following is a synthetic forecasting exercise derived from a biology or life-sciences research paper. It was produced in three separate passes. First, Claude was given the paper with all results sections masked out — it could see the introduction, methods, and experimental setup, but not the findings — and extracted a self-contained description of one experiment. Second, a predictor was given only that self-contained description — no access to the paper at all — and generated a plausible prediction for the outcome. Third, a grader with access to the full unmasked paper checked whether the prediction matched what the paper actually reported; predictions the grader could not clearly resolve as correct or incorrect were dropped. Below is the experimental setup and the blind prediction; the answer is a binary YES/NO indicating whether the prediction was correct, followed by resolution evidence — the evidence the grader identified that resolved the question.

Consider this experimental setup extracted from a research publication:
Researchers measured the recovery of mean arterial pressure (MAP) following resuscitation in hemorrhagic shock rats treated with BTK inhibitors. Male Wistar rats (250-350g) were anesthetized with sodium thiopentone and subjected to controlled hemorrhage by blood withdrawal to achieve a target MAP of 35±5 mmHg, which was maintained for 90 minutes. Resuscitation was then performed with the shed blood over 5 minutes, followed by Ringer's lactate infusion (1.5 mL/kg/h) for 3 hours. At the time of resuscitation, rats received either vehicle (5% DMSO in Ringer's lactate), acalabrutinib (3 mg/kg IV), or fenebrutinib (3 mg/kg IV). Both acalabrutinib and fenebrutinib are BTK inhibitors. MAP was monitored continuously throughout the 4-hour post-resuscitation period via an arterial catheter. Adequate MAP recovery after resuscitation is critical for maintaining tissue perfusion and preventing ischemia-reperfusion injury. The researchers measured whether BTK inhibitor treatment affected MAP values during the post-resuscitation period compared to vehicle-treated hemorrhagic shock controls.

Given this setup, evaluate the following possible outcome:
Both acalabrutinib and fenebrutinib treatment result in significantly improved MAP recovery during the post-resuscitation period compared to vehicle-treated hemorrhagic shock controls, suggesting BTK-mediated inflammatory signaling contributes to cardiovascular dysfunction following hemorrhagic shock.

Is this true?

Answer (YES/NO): YES